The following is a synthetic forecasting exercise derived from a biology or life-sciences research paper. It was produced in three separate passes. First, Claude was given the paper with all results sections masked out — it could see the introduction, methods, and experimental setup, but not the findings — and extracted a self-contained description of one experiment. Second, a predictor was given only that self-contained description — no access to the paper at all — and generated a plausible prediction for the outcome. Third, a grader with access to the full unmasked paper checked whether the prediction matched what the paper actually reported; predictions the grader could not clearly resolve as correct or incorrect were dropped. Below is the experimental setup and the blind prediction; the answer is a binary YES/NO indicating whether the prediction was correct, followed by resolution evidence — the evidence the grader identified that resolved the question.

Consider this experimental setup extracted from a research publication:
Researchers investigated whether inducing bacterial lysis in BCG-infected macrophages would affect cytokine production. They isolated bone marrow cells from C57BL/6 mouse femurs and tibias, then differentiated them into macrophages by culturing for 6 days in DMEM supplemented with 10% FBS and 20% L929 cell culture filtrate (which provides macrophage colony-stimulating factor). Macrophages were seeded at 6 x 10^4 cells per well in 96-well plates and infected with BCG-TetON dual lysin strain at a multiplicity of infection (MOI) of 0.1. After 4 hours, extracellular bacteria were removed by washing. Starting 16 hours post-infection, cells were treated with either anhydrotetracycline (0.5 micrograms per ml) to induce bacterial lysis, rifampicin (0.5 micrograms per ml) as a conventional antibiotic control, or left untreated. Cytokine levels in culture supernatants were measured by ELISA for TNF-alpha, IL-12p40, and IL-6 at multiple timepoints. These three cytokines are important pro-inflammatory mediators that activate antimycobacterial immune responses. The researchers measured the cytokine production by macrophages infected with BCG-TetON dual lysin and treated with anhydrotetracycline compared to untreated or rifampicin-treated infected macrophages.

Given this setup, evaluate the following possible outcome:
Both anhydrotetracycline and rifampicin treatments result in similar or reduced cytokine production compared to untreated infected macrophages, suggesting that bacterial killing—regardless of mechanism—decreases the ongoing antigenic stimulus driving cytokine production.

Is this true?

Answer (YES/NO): NO